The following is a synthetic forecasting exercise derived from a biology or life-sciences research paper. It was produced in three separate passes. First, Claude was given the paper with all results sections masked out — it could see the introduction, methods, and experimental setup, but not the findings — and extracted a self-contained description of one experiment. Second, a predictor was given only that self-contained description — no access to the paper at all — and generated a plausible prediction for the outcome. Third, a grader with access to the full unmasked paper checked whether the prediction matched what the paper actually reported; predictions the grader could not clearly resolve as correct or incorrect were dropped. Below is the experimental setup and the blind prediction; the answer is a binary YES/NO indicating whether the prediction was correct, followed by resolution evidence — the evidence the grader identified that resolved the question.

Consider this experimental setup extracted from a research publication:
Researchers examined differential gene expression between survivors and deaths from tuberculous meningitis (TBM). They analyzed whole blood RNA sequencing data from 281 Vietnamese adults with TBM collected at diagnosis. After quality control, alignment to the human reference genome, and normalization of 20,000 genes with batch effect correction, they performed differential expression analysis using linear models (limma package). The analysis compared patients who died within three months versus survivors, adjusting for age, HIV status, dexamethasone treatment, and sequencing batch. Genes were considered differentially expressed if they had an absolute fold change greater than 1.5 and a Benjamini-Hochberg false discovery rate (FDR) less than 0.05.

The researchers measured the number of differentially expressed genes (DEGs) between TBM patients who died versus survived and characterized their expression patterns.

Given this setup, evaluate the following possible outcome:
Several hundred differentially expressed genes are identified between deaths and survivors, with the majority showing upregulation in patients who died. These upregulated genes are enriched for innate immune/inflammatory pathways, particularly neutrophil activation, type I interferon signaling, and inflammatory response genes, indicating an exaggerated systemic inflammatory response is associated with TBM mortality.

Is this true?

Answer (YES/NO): NO